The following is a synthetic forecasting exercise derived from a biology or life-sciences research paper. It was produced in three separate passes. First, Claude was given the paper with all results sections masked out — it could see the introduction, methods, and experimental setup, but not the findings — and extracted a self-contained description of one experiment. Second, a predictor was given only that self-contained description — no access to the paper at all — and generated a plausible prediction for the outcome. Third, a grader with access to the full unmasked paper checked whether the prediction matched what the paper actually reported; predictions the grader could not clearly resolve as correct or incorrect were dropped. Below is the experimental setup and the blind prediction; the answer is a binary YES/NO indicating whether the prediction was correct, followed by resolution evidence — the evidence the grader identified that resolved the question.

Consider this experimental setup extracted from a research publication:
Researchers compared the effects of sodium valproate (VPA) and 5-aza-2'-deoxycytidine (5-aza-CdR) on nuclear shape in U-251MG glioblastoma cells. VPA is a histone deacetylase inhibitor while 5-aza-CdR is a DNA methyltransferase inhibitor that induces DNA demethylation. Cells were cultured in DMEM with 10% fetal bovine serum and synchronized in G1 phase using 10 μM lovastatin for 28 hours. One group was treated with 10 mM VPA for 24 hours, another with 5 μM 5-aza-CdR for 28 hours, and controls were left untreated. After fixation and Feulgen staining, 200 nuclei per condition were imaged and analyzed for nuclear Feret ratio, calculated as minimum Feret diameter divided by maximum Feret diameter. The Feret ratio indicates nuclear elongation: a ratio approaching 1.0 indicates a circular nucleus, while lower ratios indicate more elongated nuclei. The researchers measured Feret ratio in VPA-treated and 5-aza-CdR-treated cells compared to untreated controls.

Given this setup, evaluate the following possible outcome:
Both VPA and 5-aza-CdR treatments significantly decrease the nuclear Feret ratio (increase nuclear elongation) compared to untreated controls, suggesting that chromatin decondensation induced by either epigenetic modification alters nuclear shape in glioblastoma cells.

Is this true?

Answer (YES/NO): NO